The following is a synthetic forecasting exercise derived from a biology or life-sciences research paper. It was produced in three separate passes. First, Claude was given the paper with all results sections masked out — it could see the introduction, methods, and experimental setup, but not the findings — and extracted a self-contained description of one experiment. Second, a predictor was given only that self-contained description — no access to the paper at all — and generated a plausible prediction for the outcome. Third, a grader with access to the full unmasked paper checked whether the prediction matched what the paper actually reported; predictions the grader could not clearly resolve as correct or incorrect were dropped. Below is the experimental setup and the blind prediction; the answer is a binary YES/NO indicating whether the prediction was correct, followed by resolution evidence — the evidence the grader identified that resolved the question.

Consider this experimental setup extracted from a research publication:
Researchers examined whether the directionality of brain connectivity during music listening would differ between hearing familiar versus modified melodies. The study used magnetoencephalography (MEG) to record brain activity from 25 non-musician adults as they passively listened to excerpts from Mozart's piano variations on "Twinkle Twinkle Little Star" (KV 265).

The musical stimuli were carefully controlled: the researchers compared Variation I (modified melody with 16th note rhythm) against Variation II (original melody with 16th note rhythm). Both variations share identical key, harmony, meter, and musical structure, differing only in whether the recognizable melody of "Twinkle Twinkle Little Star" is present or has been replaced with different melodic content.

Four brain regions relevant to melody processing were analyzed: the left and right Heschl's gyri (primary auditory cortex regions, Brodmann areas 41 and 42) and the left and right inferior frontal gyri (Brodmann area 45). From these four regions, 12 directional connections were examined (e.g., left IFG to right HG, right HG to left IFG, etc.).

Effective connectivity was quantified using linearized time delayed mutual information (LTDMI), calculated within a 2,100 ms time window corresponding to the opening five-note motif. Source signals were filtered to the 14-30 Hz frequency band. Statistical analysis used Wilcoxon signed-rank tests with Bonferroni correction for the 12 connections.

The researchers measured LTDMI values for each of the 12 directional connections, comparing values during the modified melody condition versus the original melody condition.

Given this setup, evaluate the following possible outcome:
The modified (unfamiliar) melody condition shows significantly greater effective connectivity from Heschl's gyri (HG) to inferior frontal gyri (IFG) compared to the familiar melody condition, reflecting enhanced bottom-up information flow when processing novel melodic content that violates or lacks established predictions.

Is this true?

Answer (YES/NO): NO